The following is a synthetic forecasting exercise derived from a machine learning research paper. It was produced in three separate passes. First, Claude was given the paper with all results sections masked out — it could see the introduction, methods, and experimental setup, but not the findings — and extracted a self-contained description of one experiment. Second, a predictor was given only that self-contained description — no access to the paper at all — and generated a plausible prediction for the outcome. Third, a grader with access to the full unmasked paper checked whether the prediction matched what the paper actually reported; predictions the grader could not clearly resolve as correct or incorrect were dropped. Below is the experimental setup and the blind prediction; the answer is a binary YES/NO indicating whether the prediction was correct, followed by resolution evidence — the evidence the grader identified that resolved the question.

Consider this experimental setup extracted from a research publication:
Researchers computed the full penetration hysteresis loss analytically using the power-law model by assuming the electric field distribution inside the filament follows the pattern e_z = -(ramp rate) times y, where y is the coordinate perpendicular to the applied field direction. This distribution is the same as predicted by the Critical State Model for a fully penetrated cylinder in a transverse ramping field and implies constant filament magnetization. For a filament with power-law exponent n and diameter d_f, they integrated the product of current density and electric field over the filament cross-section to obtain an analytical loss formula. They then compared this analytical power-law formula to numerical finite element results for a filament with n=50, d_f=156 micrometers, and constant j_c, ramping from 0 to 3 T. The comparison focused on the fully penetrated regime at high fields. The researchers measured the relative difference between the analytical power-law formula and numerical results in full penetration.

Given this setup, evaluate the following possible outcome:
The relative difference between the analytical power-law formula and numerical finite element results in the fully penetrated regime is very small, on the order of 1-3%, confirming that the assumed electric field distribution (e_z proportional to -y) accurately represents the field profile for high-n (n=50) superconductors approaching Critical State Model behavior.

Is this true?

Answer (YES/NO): NO